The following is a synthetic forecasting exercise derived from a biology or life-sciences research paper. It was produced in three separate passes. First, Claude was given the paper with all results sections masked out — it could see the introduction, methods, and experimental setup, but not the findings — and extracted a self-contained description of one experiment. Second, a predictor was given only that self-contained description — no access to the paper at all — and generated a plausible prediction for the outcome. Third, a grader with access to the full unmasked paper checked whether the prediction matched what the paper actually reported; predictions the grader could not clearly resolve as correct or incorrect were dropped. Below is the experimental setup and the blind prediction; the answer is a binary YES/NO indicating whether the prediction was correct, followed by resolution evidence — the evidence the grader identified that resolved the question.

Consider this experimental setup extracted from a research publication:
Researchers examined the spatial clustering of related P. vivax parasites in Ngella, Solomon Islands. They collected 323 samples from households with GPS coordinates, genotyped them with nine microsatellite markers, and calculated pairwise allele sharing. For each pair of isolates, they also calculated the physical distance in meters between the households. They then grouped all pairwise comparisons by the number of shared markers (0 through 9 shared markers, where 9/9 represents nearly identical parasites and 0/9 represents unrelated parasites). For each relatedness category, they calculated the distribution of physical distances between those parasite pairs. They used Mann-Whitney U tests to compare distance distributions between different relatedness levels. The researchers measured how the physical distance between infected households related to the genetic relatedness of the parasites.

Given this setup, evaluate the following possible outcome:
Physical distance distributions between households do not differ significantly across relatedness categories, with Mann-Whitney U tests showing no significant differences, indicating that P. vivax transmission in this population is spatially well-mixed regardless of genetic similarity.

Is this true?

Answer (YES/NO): NO